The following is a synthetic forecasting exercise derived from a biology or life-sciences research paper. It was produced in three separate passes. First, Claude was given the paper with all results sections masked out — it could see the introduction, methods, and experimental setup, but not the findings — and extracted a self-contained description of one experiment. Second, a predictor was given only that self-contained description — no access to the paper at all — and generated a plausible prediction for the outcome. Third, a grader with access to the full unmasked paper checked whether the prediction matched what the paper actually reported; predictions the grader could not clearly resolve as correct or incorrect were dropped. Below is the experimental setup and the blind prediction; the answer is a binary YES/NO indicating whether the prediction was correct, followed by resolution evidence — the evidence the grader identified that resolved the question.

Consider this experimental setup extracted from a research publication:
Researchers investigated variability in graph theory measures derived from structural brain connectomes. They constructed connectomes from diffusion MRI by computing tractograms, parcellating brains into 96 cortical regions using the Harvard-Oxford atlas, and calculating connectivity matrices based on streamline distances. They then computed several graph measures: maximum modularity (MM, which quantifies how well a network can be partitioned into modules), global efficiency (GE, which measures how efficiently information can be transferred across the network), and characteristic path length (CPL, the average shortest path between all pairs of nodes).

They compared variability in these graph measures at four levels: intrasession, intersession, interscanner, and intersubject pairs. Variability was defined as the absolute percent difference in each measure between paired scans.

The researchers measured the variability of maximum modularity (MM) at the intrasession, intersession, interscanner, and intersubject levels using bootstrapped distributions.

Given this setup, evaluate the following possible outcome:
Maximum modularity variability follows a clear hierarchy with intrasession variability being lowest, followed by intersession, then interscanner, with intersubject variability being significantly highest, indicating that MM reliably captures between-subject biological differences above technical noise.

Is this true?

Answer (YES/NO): YES